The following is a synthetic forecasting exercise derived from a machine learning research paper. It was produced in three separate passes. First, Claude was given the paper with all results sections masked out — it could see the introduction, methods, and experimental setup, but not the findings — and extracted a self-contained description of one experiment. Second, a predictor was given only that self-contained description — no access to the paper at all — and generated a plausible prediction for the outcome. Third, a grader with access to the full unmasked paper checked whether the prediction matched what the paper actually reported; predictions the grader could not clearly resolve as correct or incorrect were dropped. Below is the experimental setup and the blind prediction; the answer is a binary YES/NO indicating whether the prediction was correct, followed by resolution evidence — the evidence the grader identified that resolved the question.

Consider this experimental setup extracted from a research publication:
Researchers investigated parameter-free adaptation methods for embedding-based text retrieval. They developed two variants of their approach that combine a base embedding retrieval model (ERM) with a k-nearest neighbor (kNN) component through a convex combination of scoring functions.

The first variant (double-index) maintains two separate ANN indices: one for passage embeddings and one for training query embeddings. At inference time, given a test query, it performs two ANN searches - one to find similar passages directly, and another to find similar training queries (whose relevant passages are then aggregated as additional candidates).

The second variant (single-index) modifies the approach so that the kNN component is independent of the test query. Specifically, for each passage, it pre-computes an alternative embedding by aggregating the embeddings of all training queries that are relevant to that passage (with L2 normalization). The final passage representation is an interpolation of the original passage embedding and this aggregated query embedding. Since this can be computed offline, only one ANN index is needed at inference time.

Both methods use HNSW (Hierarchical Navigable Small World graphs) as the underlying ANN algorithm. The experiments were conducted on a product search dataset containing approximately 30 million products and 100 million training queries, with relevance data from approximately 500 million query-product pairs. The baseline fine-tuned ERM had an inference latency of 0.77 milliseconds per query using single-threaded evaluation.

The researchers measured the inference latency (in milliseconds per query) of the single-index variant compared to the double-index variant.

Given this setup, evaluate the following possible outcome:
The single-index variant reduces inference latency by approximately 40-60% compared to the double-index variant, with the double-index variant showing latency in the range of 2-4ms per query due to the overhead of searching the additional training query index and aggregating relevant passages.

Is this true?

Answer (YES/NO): NO